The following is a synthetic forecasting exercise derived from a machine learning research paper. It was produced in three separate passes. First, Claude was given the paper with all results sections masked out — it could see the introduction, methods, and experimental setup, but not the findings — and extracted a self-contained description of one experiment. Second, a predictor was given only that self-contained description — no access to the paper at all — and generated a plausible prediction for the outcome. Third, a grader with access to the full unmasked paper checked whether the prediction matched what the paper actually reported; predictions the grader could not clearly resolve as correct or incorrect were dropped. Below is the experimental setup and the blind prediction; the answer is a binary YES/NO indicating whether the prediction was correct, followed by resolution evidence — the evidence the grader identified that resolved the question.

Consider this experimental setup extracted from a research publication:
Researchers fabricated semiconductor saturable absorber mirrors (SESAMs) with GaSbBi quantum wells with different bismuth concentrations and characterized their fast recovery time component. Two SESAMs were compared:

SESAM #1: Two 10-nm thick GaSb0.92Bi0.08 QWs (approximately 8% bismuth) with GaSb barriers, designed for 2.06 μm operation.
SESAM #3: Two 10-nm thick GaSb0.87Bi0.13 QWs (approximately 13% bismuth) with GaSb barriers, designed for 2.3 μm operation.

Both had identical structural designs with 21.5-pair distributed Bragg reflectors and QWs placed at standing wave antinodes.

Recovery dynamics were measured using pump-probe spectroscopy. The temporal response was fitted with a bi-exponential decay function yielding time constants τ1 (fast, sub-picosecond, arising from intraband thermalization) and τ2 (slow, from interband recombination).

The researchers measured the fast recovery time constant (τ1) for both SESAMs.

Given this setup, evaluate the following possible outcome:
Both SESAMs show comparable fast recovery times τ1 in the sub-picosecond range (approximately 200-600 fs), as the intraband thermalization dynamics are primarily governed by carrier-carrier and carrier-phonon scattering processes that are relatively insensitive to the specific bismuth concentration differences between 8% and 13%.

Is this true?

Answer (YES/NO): NO